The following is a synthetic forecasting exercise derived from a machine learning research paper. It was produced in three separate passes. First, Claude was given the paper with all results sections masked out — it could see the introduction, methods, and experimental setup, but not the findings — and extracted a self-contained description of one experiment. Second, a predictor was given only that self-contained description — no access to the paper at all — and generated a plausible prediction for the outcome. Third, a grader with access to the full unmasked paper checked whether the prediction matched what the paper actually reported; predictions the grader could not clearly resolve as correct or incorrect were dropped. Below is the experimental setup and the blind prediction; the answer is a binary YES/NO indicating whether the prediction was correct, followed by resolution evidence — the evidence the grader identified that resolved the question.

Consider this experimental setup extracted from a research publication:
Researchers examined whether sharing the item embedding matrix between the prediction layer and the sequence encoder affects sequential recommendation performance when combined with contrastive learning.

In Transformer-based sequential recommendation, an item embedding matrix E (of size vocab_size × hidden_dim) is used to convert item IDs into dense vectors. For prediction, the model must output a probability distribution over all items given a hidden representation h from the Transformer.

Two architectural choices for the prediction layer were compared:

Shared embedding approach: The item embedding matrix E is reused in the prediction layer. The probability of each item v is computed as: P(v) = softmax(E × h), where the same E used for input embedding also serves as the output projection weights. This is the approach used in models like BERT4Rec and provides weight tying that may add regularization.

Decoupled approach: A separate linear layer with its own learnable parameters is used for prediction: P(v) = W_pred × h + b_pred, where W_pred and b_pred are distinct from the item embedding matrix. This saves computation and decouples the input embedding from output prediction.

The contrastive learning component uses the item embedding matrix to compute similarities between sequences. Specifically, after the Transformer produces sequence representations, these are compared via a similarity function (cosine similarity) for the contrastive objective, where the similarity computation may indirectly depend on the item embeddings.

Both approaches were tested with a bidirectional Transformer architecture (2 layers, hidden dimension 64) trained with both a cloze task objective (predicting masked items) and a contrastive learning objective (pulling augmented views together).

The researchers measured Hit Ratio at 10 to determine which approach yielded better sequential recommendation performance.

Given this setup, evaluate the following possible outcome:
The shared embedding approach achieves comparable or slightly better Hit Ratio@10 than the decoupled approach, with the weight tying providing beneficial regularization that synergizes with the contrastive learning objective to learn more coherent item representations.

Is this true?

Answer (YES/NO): NO